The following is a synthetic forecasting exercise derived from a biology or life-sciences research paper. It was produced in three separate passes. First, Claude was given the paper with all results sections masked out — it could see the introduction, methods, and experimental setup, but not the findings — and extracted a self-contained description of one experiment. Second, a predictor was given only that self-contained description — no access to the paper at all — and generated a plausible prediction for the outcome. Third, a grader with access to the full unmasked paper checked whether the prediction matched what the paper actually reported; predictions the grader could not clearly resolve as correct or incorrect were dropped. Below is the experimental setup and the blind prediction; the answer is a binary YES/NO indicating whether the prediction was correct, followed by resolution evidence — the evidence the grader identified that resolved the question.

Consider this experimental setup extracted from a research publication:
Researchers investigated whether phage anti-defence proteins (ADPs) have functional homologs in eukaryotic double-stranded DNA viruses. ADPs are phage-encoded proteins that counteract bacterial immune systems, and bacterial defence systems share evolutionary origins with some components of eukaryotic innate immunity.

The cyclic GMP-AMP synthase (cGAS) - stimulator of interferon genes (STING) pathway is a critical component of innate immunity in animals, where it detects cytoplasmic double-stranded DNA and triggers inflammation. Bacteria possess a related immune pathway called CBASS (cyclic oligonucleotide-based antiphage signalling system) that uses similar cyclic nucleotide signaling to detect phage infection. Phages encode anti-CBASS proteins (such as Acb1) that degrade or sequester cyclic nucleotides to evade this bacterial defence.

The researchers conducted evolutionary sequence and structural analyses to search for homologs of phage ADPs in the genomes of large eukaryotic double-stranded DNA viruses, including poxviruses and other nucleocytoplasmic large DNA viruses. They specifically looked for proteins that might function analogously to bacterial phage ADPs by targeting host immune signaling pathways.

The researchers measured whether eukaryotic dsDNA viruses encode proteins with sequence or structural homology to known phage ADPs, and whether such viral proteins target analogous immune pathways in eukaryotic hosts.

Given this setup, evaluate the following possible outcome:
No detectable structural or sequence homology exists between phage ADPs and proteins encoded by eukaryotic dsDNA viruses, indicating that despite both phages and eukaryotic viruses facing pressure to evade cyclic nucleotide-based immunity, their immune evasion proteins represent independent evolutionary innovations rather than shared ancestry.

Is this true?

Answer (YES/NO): NO